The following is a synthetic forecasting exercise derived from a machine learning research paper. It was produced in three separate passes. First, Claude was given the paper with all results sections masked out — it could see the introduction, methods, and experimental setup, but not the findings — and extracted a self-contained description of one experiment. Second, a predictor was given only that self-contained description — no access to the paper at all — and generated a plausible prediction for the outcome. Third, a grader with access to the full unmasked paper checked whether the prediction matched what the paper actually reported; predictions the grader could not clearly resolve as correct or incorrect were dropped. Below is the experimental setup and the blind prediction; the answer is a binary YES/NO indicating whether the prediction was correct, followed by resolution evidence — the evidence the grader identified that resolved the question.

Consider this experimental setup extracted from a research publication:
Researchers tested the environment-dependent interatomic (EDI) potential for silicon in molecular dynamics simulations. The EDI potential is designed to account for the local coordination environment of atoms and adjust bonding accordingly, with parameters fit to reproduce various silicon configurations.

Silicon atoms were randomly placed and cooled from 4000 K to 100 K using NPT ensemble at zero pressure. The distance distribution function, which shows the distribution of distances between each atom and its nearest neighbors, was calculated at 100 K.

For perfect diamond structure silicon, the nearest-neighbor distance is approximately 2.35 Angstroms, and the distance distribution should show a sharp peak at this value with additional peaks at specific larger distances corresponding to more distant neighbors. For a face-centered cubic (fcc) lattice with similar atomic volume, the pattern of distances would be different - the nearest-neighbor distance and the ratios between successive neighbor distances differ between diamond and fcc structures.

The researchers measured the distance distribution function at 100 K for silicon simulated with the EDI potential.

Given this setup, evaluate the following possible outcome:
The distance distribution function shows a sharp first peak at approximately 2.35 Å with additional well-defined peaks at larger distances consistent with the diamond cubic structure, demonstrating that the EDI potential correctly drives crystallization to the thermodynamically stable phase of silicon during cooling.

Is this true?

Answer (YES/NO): NO